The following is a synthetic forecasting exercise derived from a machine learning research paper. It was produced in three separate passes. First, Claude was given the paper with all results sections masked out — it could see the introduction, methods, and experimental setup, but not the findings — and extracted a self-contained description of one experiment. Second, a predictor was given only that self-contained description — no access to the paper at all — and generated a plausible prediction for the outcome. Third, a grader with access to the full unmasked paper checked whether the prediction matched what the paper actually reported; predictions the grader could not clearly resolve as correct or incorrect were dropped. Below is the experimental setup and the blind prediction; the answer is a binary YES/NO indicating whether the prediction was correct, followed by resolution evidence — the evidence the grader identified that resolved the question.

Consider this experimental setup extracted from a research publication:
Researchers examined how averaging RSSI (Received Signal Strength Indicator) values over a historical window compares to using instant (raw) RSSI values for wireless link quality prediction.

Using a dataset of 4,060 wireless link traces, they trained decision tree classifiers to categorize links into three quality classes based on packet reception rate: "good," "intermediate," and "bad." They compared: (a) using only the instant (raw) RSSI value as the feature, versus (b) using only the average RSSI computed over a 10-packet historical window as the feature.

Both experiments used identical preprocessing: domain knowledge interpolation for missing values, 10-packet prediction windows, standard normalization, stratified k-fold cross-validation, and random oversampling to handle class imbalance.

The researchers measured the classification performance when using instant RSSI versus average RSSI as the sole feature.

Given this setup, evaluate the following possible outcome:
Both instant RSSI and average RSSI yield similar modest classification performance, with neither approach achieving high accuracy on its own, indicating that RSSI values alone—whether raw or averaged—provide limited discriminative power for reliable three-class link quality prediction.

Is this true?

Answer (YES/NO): NO